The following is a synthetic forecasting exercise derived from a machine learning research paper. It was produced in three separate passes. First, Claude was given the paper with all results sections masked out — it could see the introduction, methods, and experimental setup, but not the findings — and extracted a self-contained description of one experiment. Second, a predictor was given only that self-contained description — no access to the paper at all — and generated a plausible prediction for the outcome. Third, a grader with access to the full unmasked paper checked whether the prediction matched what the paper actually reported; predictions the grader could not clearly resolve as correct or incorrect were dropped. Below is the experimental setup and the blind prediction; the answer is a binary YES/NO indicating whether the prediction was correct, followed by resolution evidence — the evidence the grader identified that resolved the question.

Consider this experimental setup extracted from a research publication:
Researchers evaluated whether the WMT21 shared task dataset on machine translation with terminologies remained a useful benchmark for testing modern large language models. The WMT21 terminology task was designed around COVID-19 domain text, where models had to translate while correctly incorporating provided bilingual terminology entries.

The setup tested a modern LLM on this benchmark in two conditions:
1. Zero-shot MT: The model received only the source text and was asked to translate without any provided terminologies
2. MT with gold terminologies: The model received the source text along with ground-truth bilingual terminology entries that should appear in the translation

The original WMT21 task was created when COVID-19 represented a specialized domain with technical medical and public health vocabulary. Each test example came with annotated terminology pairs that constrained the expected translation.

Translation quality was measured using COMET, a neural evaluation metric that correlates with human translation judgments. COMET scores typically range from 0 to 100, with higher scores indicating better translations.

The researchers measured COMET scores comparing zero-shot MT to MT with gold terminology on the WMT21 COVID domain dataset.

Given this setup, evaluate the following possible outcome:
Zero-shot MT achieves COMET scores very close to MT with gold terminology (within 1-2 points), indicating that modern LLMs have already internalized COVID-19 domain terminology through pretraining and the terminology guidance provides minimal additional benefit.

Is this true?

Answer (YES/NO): YES